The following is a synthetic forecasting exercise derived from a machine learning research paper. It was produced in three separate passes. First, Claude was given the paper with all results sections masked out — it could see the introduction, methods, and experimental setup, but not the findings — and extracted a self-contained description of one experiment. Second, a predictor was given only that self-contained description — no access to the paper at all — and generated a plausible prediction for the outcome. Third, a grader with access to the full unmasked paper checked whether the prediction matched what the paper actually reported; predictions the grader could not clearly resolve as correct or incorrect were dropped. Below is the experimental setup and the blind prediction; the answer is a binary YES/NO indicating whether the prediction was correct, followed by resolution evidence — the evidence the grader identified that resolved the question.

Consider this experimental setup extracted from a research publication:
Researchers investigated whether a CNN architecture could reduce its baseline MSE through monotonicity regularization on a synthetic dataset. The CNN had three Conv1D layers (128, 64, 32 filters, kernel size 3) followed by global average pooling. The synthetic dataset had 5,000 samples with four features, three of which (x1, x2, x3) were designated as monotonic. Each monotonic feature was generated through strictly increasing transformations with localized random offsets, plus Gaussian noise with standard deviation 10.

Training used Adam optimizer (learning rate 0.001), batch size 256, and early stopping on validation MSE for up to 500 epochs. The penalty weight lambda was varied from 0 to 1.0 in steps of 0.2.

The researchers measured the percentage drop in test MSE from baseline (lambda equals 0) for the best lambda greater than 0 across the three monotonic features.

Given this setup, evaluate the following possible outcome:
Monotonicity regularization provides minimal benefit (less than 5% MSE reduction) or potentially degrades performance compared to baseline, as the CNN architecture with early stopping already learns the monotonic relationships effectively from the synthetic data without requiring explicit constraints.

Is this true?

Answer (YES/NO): NO